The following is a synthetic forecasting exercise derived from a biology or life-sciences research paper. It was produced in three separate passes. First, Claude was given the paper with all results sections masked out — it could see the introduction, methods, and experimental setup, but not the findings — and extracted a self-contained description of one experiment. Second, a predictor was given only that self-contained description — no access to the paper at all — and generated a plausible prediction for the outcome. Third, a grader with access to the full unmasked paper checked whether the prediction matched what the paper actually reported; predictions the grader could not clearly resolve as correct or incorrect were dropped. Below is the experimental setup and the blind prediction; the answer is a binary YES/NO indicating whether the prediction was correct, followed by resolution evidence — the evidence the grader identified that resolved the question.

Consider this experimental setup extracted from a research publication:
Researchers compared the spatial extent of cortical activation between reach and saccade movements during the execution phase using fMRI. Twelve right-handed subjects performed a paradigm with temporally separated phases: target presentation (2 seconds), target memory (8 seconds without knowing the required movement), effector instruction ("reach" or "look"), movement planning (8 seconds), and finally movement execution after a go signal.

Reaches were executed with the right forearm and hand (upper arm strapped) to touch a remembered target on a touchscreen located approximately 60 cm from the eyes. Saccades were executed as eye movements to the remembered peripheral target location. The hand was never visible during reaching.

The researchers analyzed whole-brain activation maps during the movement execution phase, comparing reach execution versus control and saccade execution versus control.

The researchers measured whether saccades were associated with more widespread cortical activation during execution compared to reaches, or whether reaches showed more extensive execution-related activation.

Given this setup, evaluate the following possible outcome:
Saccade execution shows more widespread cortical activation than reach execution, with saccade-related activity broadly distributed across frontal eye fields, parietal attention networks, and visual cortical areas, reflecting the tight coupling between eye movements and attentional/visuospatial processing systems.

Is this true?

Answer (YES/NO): NO